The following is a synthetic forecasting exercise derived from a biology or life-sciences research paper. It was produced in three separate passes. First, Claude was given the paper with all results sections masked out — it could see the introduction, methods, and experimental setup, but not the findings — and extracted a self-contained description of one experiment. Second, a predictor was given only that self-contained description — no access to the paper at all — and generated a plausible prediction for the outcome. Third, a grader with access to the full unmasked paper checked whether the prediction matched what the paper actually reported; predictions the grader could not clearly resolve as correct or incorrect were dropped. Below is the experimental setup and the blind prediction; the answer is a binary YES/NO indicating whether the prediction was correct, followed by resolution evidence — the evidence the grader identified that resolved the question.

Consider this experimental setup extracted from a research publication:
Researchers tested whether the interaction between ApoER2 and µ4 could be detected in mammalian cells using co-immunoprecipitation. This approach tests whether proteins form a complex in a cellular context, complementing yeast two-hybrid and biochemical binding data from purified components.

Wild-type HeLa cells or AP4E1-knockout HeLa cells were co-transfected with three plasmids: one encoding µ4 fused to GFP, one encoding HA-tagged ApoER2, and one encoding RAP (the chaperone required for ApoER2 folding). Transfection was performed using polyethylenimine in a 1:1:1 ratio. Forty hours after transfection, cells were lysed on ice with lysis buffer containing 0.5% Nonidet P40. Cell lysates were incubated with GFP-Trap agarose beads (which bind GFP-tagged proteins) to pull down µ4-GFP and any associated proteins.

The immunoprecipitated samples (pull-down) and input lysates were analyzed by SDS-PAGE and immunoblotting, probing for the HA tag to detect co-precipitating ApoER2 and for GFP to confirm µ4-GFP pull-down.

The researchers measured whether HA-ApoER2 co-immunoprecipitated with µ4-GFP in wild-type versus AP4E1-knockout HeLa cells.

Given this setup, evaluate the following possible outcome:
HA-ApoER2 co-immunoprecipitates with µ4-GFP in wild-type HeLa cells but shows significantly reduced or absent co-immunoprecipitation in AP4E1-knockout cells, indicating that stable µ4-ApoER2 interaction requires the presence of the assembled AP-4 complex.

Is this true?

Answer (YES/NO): YES